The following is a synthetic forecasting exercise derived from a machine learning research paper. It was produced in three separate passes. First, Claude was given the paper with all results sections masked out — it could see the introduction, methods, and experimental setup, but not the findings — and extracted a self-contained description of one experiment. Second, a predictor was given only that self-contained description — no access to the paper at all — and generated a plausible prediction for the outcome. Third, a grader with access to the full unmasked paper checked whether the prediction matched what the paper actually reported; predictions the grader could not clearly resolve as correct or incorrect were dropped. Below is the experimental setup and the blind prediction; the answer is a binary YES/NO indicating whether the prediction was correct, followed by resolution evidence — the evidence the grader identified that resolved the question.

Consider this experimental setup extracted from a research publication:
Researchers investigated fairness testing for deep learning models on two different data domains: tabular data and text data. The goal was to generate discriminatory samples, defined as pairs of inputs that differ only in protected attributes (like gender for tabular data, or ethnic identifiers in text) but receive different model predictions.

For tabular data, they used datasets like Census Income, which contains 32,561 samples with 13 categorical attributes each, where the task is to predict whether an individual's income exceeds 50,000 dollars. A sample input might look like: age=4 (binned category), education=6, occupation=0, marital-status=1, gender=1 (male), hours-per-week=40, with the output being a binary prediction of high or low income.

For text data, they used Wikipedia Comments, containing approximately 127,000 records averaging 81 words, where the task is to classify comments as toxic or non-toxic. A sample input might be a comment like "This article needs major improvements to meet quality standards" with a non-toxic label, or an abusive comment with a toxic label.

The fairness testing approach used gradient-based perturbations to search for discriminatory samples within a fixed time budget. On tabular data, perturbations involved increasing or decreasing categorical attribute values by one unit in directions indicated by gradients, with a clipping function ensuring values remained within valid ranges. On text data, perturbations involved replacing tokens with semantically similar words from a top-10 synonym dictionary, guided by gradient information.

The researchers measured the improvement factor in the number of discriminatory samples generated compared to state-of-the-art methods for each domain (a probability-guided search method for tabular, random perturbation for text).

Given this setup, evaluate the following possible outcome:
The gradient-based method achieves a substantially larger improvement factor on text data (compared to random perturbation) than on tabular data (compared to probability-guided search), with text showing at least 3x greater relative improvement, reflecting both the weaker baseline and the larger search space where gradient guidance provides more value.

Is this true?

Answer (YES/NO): NO